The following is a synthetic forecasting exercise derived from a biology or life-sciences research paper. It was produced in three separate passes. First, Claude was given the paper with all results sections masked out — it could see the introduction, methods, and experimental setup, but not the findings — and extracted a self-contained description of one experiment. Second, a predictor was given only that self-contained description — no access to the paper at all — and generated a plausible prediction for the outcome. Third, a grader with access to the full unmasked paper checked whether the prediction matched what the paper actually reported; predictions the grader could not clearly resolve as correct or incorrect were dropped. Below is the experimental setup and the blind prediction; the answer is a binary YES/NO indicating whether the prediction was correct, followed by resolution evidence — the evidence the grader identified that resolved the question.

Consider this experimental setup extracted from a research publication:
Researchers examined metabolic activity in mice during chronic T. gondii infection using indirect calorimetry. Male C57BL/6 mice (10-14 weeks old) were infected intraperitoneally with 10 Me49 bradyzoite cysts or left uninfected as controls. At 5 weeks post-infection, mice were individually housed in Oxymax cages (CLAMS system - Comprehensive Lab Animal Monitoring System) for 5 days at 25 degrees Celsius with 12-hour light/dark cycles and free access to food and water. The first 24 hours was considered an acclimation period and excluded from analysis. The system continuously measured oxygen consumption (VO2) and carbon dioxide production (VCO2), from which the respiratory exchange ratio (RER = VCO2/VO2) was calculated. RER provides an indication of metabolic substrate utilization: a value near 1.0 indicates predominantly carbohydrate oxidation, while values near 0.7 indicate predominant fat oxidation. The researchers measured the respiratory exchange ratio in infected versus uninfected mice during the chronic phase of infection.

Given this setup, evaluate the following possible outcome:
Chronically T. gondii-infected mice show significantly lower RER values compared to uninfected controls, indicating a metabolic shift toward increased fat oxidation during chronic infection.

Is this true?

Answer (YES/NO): NO